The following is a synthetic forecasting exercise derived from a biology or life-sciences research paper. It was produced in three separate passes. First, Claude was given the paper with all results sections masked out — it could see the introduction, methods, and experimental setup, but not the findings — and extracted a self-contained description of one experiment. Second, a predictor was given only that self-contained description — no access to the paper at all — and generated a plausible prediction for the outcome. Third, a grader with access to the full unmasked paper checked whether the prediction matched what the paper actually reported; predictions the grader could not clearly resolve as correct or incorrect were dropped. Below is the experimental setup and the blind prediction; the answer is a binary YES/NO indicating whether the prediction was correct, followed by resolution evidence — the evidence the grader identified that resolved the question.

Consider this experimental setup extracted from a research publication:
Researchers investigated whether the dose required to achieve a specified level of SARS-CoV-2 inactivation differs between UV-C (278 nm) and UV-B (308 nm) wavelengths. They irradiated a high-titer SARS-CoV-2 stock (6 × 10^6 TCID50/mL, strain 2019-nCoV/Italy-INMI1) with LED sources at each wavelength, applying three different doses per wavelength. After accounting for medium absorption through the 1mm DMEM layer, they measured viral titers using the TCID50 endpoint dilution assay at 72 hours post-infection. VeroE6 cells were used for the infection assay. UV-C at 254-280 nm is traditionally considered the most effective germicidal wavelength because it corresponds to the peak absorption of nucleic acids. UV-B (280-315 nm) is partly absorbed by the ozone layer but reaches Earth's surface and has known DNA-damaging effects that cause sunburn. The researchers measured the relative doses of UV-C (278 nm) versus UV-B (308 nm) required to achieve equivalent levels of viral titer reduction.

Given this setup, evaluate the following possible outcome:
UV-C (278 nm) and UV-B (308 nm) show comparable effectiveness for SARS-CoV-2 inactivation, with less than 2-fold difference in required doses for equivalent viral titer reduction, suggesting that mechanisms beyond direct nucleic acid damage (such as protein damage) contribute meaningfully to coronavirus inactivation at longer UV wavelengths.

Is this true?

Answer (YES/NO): NO